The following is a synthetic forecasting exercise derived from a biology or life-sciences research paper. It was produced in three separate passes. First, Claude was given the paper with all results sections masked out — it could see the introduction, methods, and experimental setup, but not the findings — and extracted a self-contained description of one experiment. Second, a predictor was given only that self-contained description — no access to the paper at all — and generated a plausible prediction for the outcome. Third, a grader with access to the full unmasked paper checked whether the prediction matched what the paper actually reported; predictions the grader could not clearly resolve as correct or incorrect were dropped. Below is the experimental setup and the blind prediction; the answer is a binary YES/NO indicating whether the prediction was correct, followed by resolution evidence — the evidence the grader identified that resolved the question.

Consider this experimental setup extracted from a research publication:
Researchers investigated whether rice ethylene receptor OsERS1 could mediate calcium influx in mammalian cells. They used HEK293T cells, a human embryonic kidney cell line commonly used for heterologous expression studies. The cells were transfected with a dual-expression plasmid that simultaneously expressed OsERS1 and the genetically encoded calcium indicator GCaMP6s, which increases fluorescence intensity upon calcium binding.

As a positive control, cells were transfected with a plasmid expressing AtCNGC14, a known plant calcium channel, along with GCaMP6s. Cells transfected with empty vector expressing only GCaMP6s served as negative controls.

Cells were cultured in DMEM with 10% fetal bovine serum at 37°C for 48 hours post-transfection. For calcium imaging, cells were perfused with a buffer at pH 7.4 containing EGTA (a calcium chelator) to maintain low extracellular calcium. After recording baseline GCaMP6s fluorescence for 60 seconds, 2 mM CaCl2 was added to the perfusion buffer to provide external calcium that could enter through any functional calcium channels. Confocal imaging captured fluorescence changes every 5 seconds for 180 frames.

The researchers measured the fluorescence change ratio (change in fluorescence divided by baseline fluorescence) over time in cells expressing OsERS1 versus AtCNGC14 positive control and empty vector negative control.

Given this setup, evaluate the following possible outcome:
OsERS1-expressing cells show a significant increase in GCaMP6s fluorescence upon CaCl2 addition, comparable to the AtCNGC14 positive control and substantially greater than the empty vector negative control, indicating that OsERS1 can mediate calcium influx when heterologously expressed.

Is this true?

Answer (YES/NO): YES